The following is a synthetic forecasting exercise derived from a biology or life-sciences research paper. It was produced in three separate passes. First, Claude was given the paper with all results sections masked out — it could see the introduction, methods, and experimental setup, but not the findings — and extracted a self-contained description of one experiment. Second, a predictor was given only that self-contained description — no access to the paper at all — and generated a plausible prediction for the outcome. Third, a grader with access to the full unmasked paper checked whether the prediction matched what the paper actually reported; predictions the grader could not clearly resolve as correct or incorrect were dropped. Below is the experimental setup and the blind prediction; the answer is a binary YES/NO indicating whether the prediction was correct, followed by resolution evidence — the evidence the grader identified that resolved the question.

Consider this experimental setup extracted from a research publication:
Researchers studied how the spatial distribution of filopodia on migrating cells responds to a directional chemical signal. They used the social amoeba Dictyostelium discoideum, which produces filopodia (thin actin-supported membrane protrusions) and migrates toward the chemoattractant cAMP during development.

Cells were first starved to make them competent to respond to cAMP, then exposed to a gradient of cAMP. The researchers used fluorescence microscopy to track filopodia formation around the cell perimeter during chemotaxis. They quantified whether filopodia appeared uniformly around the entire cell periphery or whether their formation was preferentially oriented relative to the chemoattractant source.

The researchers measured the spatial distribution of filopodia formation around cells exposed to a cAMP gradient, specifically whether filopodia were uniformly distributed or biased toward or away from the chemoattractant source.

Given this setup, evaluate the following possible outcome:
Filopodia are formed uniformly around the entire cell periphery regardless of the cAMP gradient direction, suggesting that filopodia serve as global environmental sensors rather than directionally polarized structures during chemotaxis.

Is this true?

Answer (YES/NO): NO